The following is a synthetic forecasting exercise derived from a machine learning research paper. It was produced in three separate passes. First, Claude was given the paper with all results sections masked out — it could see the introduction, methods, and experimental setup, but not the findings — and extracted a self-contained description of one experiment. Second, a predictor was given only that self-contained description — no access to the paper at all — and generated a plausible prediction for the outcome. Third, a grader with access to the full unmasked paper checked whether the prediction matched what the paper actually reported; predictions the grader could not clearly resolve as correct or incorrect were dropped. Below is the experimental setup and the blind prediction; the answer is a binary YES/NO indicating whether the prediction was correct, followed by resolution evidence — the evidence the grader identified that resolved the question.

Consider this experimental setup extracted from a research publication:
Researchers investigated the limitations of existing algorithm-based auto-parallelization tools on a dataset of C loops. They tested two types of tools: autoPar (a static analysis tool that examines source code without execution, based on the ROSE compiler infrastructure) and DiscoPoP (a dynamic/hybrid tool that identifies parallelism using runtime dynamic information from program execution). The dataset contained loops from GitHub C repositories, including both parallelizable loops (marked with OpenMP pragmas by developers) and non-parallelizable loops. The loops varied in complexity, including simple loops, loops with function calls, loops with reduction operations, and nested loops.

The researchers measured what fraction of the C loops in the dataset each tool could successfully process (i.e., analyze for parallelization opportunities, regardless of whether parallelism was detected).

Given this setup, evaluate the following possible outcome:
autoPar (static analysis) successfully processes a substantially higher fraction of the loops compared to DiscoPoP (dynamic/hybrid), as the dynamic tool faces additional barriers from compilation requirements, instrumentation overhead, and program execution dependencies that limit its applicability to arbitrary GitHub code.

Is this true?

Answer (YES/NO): YES